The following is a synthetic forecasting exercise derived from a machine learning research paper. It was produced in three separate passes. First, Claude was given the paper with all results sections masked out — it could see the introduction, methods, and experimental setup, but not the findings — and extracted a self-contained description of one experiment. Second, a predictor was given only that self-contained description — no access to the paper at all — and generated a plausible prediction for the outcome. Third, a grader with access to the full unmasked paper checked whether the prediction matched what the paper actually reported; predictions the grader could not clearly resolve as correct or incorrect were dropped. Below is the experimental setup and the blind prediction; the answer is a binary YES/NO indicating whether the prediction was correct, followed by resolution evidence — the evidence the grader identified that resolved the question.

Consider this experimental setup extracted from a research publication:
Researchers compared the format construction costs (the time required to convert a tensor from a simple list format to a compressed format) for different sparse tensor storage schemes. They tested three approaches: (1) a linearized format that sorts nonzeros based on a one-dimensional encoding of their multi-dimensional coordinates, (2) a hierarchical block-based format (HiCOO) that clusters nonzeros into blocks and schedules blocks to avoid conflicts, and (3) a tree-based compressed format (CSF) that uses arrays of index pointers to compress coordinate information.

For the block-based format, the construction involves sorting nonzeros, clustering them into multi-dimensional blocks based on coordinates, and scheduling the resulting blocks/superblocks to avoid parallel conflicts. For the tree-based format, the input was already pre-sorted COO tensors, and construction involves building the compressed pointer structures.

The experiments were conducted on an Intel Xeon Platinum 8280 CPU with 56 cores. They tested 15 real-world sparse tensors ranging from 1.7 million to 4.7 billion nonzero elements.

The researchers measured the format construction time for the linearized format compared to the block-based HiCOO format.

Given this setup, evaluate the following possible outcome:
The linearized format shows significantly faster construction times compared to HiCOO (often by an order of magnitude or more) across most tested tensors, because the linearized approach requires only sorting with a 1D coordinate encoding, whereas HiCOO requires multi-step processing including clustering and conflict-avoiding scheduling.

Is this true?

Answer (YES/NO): YES